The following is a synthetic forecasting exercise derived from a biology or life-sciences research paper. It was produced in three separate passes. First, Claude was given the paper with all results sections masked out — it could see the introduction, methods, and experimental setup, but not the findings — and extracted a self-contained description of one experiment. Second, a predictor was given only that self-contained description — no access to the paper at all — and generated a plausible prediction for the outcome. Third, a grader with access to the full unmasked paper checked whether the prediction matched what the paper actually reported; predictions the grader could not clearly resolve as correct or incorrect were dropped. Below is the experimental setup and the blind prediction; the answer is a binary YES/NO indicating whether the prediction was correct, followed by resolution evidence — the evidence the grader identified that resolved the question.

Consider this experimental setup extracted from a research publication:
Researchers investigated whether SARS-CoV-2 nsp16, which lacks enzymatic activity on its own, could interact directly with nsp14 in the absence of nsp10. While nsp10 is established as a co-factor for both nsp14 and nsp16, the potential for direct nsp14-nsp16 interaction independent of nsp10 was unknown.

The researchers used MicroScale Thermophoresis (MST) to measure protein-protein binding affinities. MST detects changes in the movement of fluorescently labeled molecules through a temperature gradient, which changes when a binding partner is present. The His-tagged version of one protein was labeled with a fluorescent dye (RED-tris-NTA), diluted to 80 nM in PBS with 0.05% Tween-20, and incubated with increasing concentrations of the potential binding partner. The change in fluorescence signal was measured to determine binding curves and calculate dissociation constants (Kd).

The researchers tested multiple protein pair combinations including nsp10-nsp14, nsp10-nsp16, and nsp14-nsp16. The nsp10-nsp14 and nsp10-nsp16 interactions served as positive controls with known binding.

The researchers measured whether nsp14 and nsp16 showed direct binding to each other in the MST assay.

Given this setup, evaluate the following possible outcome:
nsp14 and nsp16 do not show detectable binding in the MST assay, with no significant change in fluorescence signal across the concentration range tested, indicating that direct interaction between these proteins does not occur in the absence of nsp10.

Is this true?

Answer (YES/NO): YES